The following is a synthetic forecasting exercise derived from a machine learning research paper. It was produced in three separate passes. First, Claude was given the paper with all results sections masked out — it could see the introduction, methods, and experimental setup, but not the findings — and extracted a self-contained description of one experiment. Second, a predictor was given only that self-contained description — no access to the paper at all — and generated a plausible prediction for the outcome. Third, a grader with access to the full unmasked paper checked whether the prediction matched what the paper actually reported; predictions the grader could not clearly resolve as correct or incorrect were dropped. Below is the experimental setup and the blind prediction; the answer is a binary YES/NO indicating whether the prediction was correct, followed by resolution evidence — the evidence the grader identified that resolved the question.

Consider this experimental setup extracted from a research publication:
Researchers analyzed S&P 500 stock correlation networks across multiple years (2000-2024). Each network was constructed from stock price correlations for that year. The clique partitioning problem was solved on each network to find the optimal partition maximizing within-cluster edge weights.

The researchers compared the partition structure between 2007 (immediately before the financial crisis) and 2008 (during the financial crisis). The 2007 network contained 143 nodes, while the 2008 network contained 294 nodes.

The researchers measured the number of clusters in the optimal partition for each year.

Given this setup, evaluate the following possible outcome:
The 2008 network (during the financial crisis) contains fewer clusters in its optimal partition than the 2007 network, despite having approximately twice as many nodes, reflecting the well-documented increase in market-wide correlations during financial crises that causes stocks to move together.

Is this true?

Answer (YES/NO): YES